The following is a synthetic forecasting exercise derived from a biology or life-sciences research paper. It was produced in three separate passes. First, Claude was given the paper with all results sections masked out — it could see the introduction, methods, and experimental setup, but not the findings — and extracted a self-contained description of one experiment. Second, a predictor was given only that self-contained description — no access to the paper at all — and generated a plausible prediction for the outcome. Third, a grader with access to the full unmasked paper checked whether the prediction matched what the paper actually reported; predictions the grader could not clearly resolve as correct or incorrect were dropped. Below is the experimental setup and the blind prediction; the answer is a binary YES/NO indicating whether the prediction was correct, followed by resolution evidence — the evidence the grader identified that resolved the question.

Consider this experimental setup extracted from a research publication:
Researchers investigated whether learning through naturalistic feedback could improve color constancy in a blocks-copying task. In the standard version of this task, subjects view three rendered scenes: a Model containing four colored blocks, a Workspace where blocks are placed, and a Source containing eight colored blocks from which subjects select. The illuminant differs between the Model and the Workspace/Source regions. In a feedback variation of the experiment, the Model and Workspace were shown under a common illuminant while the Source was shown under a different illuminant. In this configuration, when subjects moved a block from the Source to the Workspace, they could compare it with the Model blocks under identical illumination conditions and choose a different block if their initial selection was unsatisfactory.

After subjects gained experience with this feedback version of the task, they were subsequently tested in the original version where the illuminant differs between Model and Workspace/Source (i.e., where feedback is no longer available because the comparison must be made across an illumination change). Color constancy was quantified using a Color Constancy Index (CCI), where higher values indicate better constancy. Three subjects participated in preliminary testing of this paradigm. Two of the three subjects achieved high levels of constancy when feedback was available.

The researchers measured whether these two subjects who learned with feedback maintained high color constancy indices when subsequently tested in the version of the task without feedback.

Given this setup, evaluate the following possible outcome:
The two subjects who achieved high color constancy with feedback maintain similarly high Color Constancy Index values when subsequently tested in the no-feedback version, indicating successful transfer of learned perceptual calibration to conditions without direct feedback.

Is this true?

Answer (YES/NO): NO